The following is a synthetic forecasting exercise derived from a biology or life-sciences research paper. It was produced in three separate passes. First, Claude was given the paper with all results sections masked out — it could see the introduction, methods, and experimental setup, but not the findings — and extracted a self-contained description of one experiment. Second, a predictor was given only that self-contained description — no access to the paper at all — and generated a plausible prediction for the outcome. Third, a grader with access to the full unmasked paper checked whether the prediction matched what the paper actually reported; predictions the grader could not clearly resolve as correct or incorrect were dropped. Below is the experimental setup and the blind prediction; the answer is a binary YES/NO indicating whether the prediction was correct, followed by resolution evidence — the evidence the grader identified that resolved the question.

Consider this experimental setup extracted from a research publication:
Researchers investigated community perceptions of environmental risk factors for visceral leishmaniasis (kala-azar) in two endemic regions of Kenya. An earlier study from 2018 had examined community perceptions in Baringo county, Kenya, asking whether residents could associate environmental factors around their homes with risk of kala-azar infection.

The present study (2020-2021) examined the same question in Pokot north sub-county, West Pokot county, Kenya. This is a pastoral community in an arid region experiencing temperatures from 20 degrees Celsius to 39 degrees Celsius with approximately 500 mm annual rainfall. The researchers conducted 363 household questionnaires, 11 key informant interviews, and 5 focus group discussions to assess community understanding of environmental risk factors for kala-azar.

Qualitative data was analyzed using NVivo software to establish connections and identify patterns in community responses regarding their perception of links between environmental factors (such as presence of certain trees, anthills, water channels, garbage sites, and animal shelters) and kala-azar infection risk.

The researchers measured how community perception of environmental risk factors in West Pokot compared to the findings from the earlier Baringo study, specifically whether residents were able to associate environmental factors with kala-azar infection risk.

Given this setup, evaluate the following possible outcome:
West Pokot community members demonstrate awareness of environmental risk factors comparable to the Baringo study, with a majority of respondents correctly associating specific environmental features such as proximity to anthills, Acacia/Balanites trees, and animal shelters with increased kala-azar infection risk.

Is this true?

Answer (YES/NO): NO